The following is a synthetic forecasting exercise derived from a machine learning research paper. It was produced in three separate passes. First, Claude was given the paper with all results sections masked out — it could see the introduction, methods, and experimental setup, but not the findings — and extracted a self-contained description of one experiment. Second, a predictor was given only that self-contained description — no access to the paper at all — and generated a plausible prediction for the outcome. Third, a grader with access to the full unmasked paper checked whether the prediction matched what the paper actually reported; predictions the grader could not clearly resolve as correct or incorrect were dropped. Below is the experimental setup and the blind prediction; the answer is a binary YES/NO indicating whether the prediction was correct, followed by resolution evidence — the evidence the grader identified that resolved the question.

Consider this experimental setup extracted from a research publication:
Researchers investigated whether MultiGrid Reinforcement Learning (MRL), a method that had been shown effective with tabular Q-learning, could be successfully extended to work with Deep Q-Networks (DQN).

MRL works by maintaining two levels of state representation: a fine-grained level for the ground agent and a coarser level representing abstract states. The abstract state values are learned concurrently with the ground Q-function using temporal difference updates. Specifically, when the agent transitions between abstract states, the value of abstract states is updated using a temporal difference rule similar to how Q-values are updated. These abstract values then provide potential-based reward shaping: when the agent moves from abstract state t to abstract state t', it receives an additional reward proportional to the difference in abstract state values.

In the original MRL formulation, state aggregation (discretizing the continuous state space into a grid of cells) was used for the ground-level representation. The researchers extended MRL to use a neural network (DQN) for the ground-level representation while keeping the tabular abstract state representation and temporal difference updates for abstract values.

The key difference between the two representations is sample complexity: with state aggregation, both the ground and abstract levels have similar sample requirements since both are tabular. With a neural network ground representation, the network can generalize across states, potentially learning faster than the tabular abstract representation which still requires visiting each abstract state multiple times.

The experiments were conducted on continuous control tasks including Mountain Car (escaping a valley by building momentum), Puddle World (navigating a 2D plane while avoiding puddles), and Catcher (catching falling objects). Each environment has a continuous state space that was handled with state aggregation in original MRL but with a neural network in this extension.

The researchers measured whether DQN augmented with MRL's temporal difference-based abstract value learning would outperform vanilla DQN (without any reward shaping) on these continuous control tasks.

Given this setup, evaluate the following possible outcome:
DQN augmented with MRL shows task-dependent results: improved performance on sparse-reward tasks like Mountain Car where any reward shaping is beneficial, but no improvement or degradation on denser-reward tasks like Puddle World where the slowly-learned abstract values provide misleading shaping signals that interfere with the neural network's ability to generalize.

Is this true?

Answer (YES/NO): NO